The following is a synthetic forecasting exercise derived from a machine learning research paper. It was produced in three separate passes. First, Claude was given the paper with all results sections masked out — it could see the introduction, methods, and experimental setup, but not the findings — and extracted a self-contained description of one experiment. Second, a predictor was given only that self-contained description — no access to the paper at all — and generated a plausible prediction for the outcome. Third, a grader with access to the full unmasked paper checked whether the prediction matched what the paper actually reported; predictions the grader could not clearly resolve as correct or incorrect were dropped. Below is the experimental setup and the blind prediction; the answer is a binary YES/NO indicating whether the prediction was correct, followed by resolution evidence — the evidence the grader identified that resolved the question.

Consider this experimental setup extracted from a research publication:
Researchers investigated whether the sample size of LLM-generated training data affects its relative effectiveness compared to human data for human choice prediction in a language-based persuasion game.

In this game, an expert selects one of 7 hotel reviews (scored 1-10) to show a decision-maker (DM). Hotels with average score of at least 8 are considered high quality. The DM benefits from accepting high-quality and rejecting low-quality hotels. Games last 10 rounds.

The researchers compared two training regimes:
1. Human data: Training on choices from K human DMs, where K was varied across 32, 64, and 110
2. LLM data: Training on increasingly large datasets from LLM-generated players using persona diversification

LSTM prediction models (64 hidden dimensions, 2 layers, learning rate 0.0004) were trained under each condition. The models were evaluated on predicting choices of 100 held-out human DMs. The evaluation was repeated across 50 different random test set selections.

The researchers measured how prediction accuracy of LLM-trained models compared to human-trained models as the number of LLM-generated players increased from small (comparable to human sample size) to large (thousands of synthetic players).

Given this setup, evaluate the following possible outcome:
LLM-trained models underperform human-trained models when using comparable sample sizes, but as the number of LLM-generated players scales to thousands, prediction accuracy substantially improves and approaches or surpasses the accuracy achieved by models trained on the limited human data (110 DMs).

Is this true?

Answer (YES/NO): YES